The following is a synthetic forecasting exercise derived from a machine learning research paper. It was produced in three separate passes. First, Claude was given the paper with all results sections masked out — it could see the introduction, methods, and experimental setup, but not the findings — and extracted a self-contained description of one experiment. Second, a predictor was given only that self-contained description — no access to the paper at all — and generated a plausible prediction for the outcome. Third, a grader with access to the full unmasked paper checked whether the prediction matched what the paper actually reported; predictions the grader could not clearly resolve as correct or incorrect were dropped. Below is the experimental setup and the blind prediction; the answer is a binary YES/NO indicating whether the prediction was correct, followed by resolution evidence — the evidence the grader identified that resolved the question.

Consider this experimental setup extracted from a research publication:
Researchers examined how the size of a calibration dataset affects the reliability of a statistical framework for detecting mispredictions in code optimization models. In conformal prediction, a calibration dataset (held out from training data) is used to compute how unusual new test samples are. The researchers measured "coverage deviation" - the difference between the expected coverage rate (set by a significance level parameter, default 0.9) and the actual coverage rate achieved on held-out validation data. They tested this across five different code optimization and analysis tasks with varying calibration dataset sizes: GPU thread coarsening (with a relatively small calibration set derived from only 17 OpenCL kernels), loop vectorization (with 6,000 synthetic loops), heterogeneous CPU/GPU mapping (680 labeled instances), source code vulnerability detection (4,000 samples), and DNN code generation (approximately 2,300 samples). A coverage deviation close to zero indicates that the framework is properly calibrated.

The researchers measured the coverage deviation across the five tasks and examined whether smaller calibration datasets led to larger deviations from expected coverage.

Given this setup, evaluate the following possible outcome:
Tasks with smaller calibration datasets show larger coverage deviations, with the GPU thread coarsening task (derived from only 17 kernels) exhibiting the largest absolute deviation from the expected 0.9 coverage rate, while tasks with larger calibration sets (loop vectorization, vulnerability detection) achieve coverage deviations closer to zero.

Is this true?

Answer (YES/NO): YES